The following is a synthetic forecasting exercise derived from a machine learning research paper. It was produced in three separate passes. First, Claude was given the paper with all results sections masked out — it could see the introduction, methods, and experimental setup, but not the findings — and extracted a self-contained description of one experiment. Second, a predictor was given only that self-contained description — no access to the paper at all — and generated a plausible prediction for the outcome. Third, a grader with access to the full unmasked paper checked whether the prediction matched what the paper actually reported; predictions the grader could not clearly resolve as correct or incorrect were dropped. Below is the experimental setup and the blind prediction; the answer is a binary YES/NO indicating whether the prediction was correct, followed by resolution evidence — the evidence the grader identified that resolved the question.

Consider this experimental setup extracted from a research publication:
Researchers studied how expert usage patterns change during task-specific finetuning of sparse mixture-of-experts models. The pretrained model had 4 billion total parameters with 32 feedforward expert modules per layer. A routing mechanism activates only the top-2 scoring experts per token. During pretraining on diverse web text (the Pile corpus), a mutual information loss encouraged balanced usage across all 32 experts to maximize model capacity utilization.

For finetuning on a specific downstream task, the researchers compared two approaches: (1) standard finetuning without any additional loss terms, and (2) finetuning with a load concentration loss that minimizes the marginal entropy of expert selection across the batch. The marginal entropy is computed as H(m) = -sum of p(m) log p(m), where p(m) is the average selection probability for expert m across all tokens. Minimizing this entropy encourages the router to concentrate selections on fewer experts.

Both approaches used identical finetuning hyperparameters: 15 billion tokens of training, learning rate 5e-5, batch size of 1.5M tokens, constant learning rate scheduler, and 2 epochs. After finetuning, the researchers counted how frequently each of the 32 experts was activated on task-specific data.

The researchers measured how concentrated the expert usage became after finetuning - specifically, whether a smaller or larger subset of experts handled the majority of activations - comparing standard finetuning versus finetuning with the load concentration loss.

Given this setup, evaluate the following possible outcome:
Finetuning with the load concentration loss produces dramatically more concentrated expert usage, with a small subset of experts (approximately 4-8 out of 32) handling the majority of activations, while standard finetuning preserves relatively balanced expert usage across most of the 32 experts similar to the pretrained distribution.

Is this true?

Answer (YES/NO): NO